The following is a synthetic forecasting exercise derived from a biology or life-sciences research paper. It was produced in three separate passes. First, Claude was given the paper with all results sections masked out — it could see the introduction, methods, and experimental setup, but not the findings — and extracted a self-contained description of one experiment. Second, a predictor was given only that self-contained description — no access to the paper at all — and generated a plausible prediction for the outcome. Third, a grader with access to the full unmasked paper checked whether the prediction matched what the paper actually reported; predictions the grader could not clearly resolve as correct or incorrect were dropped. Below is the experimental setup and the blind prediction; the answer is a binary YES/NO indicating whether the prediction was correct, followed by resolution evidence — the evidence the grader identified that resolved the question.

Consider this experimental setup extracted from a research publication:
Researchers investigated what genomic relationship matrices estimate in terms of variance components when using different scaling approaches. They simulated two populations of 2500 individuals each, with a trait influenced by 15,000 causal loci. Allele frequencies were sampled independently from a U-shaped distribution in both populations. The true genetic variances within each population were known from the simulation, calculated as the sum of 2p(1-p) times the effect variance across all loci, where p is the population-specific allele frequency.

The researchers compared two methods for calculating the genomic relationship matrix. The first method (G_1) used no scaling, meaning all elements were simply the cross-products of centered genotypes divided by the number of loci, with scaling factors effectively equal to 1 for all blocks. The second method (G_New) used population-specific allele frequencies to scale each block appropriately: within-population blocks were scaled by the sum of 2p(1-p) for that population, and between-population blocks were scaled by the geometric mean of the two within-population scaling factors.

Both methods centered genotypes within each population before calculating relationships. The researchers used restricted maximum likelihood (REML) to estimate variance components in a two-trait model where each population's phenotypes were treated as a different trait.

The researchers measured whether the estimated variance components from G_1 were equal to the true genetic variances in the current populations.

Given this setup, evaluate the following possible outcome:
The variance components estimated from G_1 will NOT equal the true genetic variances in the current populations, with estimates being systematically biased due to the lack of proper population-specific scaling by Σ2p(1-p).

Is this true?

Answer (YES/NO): YES